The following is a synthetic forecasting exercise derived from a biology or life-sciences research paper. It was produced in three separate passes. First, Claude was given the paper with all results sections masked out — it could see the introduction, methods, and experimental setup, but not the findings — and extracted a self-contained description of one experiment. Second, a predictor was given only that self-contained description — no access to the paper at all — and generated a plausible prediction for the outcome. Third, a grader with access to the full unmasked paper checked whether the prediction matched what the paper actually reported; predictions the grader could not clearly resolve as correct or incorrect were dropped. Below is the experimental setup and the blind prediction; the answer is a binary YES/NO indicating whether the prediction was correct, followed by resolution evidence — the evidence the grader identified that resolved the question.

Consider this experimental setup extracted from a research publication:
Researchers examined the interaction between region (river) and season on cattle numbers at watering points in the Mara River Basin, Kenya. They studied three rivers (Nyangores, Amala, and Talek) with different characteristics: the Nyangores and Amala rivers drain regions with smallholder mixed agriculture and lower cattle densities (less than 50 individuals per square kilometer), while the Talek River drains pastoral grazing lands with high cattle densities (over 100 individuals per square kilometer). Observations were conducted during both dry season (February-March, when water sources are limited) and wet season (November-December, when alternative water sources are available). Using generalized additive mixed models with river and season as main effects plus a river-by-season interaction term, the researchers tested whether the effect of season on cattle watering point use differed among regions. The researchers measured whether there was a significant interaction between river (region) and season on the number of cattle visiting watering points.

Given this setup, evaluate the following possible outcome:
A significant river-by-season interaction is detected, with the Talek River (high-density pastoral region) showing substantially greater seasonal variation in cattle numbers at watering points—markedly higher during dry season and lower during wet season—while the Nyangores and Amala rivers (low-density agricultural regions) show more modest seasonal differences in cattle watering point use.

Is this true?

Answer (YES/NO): NO